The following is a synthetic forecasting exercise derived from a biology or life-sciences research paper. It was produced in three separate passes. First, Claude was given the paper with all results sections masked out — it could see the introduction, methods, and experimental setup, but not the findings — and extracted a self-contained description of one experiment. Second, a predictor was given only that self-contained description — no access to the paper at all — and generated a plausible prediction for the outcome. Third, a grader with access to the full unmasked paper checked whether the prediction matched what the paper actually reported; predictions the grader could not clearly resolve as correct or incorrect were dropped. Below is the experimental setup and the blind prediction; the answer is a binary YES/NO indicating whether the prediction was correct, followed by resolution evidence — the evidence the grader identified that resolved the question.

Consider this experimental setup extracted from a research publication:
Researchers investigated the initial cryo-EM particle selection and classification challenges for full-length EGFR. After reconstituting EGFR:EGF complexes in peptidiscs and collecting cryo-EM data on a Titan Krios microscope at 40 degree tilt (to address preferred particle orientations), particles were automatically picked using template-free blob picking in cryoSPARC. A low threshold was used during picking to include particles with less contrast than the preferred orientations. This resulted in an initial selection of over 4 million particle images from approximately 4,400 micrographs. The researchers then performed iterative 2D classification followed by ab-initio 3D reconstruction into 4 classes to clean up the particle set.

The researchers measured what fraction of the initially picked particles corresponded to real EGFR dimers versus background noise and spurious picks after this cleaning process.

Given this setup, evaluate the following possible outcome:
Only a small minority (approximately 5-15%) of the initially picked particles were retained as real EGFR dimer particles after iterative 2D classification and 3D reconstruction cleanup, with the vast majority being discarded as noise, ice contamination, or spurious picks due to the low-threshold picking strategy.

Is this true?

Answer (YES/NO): NO